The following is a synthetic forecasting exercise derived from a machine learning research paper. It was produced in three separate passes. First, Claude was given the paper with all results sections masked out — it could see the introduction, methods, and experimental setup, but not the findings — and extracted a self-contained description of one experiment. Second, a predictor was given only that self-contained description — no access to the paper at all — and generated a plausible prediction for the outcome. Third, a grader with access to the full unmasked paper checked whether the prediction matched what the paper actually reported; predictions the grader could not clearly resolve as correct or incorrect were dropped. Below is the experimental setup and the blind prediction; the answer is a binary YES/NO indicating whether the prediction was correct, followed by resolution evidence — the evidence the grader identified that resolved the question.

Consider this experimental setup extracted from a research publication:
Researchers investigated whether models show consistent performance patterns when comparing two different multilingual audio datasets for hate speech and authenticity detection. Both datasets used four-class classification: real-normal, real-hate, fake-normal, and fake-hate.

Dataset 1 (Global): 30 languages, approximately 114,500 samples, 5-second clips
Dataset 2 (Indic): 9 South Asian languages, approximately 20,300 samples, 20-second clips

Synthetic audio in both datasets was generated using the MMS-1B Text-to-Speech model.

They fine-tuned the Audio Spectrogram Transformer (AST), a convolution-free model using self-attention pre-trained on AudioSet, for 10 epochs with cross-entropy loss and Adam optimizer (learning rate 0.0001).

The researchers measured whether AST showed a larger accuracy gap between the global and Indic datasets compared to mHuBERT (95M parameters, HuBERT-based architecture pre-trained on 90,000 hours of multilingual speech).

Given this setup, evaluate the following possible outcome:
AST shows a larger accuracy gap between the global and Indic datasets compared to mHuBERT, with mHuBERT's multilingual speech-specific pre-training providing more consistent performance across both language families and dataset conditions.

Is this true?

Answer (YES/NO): YES